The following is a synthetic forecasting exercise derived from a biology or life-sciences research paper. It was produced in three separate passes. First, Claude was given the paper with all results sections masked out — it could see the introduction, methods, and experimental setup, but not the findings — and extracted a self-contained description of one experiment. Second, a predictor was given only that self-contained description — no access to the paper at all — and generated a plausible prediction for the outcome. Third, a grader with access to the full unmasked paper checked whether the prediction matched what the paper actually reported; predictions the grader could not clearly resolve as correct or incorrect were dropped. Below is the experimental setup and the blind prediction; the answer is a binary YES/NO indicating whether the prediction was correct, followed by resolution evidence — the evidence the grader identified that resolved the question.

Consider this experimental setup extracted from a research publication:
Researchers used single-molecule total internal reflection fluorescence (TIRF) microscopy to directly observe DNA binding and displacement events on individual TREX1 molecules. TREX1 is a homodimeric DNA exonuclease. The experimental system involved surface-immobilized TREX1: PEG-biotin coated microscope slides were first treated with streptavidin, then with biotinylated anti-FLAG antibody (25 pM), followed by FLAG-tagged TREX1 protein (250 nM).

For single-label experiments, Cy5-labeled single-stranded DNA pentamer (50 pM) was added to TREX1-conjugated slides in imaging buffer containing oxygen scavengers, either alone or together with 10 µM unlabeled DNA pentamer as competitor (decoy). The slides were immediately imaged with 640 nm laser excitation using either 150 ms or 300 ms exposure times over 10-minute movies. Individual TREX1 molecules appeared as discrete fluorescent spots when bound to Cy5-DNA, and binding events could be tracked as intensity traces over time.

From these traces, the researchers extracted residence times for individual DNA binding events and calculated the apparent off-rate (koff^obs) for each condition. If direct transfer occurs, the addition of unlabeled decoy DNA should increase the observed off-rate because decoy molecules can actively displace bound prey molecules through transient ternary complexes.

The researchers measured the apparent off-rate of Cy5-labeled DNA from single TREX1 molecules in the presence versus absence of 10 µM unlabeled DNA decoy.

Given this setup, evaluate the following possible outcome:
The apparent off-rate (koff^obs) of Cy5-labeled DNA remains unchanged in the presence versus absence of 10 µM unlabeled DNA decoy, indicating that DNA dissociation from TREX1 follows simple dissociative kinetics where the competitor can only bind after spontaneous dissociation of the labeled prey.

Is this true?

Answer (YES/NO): NO